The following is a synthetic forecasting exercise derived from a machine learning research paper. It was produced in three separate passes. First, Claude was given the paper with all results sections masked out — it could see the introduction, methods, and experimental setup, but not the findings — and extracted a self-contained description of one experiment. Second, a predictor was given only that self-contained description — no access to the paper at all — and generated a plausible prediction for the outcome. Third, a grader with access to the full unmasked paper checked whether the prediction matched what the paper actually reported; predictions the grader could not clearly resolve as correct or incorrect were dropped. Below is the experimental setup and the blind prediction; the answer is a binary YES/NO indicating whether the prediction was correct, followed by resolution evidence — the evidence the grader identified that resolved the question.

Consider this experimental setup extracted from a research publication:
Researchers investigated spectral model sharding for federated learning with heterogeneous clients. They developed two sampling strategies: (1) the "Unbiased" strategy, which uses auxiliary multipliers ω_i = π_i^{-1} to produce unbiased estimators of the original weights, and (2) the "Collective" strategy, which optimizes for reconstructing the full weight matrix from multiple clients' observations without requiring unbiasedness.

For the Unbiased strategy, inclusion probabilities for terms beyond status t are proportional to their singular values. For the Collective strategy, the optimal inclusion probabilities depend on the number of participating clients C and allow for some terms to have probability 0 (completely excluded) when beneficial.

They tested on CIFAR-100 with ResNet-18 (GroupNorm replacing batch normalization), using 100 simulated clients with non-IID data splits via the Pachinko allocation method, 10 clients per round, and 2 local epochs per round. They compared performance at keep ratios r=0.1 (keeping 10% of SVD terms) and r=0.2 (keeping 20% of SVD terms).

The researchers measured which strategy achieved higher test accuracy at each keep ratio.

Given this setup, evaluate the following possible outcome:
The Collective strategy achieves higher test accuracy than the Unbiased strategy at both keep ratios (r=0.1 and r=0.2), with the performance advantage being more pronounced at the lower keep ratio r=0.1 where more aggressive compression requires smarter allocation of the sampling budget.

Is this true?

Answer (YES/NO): NO